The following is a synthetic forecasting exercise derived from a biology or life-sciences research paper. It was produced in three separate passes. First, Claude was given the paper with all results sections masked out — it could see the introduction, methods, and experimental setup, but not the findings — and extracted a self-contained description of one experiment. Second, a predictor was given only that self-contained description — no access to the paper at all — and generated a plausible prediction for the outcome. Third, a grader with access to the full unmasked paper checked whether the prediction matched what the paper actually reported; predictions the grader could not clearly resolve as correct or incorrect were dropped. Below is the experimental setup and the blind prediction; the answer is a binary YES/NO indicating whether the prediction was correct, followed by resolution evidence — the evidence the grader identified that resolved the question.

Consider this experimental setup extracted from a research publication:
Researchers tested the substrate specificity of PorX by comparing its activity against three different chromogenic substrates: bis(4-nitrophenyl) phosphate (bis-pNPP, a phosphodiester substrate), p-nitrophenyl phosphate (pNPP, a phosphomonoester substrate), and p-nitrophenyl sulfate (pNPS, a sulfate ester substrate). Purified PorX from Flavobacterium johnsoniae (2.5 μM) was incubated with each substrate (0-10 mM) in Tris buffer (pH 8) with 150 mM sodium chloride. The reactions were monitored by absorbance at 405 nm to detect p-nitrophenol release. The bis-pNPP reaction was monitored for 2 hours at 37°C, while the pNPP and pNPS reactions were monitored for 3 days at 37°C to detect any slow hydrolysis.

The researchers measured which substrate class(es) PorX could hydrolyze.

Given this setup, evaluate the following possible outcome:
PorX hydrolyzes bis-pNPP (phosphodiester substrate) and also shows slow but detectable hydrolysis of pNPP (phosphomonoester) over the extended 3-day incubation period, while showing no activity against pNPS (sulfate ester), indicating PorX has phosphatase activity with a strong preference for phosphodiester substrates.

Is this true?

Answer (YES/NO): YES